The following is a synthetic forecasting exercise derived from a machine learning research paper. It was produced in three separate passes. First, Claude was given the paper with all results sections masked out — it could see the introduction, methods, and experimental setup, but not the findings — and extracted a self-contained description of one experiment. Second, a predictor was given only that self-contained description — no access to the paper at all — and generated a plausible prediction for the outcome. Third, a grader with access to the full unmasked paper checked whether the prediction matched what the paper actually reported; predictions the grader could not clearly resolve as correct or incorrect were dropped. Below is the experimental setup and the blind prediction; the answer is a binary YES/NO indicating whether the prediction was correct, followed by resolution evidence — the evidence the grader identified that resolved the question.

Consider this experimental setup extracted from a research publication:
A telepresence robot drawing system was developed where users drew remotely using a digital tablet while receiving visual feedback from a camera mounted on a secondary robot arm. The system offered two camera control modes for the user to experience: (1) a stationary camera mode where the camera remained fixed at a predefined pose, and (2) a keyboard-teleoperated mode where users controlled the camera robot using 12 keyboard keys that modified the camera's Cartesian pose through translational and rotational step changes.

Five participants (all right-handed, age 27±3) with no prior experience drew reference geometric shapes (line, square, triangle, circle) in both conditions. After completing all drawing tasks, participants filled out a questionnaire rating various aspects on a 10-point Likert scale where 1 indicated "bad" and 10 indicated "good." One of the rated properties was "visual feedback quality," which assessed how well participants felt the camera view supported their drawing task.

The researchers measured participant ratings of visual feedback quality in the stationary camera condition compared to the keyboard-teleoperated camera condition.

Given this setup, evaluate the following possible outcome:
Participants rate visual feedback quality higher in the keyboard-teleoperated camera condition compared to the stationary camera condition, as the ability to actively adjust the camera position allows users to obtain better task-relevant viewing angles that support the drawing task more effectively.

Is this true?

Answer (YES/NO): YES